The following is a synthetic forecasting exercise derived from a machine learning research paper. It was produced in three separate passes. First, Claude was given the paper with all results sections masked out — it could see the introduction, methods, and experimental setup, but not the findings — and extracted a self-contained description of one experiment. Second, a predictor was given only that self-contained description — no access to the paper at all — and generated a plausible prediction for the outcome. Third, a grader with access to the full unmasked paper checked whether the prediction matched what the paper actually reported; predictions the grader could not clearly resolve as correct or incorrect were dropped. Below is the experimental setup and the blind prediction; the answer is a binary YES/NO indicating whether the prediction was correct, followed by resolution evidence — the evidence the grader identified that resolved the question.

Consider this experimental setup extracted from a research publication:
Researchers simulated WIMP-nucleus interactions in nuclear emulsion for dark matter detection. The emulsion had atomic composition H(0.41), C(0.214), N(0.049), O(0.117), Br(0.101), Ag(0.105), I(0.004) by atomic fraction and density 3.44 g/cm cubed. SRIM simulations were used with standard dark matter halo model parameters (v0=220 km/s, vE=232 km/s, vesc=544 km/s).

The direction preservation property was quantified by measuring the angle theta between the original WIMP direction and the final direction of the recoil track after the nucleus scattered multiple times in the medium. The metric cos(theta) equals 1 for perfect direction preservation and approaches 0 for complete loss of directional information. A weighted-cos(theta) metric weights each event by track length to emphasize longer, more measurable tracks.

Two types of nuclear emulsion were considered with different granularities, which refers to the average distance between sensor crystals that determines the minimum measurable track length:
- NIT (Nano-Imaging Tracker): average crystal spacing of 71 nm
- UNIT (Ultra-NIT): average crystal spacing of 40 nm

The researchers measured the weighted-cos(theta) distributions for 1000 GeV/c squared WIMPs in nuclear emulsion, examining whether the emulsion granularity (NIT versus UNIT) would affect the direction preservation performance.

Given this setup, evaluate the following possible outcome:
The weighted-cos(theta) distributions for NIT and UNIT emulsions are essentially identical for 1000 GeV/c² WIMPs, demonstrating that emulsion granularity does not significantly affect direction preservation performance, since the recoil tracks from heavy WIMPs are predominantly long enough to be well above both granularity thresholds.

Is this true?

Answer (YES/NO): NO